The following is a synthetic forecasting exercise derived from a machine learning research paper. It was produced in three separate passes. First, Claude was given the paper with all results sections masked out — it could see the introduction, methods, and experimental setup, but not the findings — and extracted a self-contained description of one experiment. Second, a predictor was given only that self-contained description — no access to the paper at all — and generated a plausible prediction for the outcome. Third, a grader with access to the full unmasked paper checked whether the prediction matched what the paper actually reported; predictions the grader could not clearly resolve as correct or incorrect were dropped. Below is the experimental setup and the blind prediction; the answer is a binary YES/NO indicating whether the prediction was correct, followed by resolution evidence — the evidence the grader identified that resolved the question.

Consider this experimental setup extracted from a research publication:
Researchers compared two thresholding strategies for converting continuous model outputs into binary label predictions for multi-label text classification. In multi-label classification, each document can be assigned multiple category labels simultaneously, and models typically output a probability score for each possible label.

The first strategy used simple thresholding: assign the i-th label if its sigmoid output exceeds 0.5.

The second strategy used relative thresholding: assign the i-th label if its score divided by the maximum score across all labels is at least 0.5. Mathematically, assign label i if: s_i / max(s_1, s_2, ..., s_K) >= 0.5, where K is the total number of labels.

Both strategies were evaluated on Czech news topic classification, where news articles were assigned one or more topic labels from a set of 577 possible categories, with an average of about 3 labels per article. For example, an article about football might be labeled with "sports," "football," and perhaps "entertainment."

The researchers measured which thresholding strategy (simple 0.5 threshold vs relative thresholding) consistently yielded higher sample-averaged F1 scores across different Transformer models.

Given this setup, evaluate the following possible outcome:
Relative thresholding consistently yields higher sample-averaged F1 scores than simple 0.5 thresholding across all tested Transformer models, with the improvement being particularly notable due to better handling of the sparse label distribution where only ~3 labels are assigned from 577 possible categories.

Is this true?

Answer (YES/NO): NO